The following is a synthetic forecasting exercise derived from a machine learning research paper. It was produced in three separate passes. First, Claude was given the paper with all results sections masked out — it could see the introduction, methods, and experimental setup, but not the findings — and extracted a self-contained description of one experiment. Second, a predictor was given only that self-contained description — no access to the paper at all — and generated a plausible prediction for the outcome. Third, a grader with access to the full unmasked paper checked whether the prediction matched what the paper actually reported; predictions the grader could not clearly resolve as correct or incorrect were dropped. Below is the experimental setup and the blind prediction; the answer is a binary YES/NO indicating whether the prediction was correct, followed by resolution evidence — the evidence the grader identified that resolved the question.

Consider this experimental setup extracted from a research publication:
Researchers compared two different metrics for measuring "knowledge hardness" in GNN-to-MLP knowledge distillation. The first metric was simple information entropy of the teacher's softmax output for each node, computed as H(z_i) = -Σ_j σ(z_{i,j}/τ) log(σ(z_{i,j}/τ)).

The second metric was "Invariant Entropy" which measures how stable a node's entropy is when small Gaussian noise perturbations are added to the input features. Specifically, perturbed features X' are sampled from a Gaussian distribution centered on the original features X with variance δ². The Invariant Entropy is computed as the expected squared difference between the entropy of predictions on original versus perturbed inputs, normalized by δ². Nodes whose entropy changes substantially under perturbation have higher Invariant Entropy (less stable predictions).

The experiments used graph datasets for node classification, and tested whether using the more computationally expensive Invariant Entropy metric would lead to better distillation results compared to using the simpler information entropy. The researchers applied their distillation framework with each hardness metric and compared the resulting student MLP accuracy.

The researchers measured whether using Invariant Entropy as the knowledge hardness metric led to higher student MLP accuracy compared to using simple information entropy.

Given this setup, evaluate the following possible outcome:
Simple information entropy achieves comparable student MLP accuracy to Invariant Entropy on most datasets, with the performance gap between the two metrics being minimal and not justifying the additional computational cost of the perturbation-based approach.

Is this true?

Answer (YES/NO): NO